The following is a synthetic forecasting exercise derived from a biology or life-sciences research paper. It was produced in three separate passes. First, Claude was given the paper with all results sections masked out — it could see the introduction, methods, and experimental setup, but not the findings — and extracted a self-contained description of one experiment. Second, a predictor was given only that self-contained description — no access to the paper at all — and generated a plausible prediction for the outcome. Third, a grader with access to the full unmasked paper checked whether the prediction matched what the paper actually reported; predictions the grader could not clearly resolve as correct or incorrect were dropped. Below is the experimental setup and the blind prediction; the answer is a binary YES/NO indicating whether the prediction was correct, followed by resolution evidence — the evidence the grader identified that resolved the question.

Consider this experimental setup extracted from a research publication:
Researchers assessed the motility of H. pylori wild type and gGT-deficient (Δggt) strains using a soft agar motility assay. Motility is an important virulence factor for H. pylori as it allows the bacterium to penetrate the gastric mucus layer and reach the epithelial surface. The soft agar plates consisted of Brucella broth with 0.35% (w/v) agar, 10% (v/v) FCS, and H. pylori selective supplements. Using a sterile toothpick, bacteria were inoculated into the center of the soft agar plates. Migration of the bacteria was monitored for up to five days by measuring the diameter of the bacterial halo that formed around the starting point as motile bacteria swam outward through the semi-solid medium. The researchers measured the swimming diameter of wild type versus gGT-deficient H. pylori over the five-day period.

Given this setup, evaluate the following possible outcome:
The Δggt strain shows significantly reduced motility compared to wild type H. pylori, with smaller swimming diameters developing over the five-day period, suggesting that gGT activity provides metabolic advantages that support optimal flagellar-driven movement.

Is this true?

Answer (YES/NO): NO